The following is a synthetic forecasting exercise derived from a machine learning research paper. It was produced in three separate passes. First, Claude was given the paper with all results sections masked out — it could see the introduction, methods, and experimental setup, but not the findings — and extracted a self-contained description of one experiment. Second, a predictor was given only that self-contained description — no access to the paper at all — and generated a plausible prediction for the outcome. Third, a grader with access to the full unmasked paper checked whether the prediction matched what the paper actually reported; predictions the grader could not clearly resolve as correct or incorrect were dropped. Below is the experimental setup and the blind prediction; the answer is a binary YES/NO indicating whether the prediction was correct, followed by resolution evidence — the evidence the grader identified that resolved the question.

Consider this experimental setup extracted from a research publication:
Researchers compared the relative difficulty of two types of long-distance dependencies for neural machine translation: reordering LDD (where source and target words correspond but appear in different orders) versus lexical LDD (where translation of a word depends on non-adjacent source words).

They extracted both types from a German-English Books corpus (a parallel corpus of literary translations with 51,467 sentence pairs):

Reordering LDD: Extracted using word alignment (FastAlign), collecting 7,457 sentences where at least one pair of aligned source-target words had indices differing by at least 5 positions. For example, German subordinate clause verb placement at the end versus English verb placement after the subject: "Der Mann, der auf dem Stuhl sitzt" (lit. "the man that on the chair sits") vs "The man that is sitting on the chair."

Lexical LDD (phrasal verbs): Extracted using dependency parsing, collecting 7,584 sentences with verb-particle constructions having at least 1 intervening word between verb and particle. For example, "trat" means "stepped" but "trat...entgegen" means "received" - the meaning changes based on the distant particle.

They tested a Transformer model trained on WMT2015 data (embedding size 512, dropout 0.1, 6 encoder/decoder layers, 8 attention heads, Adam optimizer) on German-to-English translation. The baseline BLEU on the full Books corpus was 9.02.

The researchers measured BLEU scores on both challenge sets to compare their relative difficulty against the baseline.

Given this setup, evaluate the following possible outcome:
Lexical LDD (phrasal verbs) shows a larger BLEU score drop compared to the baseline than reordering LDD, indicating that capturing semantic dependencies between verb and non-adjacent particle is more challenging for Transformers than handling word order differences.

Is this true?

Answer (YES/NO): NO